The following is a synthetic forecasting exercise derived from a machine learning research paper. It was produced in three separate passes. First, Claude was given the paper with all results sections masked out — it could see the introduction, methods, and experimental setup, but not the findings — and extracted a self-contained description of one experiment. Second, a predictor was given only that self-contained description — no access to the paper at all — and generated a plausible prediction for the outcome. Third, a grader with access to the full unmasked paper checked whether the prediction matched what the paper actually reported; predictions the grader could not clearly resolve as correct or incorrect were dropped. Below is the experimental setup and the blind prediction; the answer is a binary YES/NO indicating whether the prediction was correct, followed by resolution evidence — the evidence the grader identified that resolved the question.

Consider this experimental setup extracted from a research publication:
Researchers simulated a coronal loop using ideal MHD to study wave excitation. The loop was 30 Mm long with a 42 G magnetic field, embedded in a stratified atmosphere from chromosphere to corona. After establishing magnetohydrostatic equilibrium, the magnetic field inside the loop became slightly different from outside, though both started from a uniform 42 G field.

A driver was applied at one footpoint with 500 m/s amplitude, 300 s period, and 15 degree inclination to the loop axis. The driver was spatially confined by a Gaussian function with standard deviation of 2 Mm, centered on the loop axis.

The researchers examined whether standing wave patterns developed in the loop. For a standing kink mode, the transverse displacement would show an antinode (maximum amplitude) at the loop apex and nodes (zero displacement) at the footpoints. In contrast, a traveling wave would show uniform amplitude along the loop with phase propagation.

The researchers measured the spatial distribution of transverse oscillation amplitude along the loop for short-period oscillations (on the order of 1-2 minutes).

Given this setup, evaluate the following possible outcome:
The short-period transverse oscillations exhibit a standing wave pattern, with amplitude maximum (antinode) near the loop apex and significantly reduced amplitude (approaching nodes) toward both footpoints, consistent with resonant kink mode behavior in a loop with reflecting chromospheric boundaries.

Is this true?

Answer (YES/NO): YES